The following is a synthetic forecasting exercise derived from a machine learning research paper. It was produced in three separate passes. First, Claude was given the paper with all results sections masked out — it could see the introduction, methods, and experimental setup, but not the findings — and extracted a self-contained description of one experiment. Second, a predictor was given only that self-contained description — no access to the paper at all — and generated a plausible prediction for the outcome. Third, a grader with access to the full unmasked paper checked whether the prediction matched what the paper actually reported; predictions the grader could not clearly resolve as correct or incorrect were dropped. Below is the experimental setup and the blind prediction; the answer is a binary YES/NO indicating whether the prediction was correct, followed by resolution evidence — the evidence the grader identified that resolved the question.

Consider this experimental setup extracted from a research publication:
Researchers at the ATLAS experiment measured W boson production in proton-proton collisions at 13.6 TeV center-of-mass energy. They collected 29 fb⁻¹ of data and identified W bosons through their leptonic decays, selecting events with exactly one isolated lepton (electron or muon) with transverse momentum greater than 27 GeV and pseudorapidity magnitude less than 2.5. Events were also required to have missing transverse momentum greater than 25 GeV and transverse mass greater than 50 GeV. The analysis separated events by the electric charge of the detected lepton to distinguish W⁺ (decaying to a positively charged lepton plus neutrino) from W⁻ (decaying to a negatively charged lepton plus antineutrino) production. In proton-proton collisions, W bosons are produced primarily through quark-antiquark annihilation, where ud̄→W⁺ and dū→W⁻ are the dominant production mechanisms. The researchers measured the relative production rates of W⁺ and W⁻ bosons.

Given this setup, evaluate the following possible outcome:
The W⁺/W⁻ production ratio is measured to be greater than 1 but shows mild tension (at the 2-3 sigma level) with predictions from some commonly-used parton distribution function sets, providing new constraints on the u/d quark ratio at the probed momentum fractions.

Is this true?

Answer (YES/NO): NO